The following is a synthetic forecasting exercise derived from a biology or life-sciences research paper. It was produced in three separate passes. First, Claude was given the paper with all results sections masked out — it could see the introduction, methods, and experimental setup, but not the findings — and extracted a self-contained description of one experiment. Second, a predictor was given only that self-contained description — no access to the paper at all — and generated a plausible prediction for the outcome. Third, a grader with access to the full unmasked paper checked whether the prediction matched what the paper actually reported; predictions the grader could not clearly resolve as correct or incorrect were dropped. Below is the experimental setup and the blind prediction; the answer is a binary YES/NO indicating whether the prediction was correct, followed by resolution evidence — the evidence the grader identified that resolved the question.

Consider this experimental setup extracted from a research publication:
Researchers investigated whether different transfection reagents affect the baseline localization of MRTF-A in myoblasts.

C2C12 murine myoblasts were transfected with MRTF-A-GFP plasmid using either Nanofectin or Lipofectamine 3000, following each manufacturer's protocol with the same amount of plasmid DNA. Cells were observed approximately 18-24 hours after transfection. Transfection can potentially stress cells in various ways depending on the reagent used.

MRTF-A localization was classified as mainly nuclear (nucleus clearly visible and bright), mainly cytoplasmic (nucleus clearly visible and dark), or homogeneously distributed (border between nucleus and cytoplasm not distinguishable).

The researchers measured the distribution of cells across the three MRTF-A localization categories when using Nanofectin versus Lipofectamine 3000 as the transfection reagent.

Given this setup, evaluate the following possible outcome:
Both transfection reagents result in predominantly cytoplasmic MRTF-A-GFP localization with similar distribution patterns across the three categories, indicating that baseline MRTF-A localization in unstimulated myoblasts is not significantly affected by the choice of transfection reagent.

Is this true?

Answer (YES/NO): NO